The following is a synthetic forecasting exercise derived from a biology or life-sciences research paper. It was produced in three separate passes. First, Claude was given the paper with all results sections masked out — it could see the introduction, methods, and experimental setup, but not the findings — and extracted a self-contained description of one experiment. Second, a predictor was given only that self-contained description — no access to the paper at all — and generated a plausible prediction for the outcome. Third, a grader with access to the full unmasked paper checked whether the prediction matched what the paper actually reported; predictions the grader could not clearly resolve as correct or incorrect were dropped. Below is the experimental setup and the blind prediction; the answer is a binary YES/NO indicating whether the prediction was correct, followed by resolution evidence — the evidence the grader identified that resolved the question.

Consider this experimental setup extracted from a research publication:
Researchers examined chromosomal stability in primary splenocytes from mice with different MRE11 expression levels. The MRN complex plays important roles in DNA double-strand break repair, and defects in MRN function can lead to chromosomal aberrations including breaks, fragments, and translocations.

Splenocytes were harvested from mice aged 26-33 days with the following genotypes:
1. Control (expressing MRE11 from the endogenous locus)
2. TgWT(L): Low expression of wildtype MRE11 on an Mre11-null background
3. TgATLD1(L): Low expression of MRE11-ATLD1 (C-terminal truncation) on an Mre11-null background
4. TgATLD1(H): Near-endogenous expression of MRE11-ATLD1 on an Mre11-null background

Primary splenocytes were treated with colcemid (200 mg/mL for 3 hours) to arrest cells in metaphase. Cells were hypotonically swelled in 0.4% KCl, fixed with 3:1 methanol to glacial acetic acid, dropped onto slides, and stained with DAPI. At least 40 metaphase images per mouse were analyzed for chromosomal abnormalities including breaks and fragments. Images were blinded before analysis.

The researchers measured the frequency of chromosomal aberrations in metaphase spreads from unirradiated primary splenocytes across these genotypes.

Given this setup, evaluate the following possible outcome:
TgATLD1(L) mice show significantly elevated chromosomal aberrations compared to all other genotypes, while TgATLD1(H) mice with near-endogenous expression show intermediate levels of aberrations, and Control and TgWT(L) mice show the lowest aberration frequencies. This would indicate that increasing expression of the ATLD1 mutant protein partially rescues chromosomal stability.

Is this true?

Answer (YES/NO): NO